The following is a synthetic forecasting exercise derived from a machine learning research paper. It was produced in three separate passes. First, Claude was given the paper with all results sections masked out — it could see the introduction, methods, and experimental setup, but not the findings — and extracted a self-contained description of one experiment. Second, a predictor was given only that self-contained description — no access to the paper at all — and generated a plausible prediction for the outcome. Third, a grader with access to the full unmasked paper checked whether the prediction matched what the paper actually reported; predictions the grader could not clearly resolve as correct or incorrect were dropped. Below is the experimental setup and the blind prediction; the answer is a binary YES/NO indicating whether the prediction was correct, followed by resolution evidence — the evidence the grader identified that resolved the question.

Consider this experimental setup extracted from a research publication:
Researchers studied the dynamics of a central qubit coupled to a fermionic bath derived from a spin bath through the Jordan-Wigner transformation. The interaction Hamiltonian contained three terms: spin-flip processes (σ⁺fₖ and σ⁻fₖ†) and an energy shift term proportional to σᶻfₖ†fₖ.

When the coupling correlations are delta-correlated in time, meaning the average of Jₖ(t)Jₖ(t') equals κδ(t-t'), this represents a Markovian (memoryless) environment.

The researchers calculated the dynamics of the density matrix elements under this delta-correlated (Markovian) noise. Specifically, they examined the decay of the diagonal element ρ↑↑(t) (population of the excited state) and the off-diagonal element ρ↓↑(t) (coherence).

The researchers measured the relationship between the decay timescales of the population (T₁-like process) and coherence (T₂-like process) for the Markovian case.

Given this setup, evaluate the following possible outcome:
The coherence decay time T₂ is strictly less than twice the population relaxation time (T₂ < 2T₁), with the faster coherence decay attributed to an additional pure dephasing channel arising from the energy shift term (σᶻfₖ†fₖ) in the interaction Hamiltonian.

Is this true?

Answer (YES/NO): NO